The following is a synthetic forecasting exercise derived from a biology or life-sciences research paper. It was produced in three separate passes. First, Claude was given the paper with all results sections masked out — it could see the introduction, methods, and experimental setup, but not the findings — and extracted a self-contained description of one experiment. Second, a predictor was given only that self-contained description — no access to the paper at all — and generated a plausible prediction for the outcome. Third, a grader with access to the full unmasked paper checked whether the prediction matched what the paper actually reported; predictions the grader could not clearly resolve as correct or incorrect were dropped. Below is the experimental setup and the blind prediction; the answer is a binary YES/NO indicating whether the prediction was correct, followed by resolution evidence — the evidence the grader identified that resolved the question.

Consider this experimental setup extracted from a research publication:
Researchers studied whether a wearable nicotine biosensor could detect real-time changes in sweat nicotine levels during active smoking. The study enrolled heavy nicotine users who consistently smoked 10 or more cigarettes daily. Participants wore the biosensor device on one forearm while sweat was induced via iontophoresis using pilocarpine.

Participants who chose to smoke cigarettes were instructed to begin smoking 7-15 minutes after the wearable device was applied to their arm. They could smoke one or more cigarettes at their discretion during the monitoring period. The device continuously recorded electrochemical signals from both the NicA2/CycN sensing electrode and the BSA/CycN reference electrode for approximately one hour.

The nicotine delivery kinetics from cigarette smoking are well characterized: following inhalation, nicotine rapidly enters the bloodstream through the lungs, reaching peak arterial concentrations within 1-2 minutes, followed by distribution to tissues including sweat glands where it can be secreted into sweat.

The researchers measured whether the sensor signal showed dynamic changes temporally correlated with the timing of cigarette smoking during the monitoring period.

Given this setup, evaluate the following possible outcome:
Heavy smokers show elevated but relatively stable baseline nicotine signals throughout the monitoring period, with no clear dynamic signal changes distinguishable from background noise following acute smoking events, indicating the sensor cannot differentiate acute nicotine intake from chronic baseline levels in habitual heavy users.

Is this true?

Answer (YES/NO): NO